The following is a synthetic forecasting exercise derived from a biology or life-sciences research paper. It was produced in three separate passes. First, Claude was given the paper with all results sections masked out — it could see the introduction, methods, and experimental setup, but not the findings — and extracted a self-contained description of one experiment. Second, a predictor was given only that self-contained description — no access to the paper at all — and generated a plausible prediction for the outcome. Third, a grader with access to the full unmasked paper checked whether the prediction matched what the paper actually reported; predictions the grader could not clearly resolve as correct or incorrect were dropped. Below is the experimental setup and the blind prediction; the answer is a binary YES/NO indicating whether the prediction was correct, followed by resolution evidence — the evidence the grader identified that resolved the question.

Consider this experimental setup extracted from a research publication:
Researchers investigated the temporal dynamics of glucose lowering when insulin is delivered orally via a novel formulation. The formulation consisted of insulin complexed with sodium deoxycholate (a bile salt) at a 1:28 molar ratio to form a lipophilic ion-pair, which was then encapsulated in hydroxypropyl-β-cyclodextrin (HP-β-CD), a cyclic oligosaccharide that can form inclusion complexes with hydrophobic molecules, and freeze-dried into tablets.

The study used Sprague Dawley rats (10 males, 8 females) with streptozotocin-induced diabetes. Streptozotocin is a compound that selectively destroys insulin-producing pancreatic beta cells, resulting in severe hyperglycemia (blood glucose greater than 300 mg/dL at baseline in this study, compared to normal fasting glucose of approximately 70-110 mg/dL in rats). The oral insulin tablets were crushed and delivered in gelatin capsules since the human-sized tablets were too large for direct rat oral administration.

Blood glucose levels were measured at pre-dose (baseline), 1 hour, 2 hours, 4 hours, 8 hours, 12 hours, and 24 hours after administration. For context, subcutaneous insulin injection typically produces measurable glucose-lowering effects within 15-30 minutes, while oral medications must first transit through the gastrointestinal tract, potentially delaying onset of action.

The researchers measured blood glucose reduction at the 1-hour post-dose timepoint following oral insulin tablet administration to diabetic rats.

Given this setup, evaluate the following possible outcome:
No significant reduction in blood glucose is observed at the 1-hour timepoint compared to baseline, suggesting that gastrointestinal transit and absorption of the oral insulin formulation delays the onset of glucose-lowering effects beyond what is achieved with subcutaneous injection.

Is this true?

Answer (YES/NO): NO